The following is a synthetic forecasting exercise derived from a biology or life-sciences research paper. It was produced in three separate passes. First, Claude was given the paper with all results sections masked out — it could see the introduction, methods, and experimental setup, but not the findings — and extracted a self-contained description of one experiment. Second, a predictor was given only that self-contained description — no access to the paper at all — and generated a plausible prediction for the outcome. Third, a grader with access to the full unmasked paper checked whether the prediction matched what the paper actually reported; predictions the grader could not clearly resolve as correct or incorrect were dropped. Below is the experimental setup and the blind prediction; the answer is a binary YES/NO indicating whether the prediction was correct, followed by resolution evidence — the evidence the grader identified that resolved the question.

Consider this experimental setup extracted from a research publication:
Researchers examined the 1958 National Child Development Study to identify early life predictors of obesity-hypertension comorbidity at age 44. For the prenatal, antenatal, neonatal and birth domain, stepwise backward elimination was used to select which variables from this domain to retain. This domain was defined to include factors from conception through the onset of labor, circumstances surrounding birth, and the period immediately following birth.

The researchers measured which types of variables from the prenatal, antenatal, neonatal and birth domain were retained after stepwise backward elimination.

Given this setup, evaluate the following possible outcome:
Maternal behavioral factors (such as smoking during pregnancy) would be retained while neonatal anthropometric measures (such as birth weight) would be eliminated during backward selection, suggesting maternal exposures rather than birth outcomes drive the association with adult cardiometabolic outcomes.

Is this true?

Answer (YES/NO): NO